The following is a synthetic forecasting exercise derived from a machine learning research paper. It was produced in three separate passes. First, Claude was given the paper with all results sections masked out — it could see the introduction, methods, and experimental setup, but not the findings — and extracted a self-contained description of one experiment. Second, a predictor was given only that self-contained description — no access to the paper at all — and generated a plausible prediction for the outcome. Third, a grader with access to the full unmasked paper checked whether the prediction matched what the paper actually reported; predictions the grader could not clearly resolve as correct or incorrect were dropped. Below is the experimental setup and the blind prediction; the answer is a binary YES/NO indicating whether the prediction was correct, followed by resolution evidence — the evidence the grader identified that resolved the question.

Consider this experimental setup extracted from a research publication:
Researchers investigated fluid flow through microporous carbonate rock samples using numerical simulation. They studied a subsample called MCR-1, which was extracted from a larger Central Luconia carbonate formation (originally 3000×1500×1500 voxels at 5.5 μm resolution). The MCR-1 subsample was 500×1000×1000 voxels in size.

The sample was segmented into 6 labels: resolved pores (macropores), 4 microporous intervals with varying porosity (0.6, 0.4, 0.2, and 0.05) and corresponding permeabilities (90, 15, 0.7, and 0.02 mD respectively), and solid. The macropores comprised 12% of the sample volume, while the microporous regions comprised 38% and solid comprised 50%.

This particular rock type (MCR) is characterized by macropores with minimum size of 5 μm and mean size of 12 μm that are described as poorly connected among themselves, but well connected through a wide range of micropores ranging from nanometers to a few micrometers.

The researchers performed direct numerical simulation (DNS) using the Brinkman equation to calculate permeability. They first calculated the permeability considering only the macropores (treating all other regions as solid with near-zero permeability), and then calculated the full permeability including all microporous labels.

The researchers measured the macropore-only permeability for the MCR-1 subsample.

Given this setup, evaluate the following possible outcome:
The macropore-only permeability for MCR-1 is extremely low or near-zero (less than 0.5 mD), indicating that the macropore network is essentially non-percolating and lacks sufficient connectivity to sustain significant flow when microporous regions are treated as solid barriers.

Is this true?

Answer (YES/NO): YES